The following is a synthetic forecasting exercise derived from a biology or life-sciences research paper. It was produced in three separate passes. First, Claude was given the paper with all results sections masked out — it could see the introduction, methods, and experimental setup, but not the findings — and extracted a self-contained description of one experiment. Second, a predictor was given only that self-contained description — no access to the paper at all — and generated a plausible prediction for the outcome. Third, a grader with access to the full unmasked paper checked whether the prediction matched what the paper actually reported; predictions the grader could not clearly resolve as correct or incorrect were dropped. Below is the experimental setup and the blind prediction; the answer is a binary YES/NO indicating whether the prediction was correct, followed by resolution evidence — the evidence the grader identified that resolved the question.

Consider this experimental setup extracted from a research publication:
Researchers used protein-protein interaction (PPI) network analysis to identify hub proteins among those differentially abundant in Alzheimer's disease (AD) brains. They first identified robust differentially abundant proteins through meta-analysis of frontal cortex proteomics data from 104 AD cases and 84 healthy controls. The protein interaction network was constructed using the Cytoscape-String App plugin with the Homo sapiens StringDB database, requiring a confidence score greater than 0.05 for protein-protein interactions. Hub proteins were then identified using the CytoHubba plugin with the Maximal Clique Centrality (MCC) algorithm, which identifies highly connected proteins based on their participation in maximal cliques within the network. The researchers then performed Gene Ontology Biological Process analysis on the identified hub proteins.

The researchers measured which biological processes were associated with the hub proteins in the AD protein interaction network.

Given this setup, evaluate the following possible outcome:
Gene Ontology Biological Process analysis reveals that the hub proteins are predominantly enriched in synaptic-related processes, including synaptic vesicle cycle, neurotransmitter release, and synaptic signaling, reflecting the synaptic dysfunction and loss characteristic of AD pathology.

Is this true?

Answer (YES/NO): NO